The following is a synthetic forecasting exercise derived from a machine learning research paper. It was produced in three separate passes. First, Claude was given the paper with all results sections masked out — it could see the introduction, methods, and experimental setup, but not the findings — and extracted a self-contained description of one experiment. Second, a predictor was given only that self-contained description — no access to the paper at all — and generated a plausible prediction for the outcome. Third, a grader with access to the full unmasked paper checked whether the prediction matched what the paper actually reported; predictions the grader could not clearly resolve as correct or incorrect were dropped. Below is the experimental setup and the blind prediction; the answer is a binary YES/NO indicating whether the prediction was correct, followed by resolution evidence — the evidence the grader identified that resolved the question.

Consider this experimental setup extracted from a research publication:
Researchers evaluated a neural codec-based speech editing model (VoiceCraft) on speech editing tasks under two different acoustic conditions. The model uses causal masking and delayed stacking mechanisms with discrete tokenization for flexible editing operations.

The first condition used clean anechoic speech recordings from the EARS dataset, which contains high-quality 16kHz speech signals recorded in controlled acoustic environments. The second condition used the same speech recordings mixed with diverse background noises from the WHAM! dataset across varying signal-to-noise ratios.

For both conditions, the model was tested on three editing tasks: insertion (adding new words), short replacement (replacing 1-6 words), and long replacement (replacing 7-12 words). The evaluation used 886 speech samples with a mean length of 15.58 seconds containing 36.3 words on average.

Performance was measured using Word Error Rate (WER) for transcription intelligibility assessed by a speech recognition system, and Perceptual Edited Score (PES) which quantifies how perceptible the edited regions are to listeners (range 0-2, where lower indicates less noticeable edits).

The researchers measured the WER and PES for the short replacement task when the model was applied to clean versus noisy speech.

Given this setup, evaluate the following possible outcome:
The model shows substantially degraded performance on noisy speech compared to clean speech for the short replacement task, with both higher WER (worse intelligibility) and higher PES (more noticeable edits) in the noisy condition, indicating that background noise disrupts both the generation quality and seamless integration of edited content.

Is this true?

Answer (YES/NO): YES